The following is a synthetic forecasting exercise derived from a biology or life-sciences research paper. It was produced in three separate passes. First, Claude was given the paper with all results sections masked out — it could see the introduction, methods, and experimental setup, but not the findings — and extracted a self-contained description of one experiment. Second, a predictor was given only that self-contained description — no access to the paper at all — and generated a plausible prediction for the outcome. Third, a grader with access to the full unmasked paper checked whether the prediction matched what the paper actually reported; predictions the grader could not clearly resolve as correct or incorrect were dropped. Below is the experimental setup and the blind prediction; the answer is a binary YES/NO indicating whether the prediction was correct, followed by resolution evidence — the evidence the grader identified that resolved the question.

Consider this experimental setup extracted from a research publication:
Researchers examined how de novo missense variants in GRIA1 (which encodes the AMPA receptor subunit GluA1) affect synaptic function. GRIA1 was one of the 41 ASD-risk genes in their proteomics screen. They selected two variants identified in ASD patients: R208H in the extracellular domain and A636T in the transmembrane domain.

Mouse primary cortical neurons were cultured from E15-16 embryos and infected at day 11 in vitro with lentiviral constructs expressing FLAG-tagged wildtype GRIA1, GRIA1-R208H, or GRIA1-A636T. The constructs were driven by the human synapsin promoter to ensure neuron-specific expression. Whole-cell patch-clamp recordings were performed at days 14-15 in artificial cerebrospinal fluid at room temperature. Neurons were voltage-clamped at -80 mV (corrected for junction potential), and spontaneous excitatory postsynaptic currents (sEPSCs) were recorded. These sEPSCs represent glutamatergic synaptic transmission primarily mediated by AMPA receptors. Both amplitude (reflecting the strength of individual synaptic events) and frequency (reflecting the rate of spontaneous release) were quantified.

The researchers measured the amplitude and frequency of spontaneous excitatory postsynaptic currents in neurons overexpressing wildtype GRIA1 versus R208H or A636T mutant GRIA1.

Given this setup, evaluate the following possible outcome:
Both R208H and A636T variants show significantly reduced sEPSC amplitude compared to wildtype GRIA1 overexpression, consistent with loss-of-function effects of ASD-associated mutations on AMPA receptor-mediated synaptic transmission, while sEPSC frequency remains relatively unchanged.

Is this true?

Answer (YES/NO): NO